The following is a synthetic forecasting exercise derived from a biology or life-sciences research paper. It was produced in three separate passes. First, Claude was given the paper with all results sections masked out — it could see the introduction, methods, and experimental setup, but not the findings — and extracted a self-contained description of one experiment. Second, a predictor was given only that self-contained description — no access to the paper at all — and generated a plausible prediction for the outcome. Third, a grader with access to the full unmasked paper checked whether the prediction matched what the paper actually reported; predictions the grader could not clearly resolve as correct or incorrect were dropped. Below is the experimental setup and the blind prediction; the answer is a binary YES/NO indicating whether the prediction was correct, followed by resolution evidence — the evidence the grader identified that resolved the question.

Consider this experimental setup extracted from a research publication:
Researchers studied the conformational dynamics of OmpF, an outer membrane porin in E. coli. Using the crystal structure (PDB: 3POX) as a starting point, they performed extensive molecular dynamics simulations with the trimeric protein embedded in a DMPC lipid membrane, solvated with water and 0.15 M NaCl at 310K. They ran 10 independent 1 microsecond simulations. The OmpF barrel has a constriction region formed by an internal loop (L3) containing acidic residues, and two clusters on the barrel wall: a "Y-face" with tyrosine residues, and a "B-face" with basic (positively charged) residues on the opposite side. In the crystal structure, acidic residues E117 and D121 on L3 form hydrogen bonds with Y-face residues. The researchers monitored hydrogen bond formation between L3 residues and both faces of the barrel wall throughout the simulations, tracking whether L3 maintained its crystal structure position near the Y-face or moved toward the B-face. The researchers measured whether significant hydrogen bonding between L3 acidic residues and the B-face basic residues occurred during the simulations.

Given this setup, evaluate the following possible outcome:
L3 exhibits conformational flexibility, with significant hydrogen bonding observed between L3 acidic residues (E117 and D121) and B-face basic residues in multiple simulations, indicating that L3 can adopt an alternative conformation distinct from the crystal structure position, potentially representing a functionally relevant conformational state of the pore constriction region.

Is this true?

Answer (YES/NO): YES